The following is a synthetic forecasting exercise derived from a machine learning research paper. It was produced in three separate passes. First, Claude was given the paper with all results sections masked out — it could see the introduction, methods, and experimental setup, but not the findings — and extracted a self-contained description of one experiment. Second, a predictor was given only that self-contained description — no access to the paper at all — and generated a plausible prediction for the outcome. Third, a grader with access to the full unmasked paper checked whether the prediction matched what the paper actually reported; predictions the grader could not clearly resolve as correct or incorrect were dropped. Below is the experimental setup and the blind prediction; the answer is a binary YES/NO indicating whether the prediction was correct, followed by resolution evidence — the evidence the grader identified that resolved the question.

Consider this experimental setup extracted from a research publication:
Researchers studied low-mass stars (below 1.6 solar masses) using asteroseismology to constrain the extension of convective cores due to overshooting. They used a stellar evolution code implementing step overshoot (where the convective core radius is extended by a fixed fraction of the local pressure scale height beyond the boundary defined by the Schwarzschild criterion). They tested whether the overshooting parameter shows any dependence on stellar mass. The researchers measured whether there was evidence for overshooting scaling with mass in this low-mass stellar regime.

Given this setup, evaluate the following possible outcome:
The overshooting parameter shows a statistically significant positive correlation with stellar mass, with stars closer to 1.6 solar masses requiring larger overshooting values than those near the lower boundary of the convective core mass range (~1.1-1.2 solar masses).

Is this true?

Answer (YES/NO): NO